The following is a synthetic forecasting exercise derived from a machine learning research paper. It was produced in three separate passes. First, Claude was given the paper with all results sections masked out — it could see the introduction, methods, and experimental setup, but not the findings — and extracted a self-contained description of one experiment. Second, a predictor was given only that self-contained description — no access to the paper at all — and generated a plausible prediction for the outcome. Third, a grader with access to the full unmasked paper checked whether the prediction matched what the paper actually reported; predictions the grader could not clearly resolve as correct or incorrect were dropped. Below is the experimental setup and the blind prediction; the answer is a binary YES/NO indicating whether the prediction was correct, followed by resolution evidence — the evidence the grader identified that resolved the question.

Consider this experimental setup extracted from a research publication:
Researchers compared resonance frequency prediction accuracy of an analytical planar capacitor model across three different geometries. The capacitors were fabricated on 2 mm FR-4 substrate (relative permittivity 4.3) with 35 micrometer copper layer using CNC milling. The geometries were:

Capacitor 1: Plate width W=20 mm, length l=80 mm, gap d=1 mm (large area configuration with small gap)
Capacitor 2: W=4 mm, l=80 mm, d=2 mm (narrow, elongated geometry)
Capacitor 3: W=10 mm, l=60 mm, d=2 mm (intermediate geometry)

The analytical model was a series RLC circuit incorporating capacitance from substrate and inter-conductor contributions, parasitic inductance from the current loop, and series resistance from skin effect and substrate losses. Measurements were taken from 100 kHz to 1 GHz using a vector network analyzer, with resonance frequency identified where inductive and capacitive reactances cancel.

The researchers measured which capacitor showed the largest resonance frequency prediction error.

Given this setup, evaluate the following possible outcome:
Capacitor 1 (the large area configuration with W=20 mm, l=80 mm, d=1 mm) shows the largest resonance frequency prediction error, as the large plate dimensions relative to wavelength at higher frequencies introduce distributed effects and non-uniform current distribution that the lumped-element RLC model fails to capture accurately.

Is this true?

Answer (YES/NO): NO